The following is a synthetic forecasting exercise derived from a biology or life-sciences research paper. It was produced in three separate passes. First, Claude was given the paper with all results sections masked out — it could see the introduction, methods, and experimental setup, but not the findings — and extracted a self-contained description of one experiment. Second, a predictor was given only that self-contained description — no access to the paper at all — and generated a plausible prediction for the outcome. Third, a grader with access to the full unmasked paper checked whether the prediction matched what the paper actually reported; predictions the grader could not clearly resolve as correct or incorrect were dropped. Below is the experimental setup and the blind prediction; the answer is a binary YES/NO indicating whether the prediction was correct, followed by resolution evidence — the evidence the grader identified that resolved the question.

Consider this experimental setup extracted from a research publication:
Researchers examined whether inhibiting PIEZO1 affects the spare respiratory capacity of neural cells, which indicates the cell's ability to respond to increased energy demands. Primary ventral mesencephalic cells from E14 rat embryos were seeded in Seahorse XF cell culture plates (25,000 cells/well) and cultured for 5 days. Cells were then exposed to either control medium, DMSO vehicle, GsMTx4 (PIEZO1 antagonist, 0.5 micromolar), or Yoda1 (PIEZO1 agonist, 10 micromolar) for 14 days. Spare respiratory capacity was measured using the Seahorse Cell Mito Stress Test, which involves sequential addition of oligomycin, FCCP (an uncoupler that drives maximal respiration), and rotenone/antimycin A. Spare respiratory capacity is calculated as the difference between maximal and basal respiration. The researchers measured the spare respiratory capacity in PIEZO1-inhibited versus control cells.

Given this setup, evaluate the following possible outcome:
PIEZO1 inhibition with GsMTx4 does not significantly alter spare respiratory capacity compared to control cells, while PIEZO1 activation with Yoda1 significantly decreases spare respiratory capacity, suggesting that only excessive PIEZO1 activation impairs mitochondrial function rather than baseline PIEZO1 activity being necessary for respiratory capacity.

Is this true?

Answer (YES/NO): NO